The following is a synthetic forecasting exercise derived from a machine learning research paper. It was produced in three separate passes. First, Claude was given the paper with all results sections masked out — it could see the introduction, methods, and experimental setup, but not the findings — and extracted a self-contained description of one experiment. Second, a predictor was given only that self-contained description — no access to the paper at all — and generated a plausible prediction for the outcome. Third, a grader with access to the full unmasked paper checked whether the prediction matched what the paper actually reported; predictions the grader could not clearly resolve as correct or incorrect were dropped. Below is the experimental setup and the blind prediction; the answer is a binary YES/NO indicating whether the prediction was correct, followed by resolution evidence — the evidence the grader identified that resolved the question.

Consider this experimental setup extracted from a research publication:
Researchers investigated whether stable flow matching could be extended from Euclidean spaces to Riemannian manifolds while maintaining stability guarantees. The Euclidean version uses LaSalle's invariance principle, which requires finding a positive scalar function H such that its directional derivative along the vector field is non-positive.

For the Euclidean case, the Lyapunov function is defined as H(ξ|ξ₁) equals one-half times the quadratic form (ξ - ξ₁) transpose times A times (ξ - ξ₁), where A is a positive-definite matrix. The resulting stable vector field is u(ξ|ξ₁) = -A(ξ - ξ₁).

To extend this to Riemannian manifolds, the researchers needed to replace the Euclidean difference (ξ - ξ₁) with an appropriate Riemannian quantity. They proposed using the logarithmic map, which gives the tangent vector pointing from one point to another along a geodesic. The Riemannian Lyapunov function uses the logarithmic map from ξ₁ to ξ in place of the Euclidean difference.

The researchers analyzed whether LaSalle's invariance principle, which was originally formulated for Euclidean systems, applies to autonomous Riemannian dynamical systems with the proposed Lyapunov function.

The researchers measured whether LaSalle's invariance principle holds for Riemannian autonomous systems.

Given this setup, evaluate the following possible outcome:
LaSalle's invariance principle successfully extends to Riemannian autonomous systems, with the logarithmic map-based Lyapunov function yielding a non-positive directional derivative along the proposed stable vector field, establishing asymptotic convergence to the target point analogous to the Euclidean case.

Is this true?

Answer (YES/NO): YES